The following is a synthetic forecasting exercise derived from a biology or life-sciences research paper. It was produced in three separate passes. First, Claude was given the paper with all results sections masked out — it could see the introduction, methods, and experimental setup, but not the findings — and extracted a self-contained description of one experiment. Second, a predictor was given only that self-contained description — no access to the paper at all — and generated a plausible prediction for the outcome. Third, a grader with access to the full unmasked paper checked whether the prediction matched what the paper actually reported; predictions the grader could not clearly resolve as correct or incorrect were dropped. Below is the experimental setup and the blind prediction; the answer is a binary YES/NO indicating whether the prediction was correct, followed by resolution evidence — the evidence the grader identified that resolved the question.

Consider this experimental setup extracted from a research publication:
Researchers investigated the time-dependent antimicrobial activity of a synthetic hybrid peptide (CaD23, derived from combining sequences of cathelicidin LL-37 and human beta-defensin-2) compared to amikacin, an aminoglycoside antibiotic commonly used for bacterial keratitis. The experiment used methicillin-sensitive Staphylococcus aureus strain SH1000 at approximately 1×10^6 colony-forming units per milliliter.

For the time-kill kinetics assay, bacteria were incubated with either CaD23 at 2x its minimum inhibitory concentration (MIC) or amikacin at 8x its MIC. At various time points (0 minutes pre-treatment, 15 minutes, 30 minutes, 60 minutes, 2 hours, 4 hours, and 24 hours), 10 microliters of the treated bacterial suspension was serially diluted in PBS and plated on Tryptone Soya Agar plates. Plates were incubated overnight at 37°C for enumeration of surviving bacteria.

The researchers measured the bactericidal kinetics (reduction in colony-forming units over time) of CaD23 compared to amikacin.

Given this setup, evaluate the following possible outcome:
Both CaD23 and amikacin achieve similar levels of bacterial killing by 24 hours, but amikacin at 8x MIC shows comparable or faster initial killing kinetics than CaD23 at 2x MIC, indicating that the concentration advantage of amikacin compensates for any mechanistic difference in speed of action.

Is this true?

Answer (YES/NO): NO